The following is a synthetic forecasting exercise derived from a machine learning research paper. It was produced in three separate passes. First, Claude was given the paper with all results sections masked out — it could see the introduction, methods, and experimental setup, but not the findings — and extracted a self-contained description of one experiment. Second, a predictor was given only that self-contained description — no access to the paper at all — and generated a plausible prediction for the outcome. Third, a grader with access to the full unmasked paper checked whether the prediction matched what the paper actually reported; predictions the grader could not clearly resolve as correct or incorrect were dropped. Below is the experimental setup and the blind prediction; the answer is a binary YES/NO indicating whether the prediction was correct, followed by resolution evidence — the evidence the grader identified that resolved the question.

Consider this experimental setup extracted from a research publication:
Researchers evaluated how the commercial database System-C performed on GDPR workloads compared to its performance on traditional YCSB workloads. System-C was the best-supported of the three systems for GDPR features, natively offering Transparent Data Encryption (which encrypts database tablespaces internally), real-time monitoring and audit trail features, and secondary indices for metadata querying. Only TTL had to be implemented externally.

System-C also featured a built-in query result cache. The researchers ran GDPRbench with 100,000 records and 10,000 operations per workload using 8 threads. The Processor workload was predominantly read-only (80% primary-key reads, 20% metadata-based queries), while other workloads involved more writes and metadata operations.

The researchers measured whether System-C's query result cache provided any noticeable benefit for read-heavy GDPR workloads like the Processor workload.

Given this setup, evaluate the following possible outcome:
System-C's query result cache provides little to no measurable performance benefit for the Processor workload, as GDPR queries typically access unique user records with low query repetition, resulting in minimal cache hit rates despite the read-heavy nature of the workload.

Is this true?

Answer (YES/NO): NO